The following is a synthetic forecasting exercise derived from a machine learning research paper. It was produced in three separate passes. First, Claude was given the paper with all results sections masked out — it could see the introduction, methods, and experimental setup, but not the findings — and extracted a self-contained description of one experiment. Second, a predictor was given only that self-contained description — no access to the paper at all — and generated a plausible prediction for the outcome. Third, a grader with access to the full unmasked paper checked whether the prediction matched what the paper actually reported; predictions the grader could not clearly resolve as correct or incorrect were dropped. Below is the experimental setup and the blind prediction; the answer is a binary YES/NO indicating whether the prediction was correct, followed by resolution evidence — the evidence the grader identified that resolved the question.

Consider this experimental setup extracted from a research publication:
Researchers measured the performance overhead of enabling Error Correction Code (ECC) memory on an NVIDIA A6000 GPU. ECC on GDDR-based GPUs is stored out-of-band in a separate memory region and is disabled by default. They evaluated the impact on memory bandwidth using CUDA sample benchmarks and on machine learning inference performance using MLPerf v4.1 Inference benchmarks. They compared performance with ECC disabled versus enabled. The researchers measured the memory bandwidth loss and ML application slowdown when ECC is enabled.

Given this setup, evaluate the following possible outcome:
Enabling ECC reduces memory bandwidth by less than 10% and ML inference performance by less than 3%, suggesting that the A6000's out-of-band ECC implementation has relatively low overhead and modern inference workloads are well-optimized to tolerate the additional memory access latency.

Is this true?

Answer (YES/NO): NO